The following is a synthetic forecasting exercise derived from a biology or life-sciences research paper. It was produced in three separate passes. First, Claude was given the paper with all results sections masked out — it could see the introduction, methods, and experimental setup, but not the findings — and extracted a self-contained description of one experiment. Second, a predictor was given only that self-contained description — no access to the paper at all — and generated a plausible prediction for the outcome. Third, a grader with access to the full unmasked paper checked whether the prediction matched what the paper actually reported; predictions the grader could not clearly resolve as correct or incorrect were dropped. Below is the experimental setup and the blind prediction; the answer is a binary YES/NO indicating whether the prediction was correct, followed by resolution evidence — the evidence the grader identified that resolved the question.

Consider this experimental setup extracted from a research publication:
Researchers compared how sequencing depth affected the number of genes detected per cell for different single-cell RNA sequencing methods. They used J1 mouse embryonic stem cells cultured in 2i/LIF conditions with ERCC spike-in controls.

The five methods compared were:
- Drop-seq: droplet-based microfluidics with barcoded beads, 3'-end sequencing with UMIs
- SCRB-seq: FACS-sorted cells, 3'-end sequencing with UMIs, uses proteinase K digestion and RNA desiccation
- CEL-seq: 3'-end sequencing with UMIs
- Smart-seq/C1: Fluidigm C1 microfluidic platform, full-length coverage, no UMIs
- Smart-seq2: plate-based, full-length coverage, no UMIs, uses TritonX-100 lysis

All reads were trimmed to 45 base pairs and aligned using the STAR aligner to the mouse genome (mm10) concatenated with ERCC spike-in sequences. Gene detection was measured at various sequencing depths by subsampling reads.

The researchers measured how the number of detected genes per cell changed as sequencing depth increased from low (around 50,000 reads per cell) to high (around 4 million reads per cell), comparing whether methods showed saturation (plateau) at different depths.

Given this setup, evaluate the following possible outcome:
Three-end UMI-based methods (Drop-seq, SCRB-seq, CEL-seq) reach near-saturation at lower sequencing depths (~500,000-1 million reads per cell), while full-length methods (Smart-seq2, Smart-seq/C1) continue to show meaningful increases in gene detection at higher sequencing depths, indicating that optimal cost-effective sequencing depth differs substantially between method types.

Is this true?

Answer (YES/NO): NO